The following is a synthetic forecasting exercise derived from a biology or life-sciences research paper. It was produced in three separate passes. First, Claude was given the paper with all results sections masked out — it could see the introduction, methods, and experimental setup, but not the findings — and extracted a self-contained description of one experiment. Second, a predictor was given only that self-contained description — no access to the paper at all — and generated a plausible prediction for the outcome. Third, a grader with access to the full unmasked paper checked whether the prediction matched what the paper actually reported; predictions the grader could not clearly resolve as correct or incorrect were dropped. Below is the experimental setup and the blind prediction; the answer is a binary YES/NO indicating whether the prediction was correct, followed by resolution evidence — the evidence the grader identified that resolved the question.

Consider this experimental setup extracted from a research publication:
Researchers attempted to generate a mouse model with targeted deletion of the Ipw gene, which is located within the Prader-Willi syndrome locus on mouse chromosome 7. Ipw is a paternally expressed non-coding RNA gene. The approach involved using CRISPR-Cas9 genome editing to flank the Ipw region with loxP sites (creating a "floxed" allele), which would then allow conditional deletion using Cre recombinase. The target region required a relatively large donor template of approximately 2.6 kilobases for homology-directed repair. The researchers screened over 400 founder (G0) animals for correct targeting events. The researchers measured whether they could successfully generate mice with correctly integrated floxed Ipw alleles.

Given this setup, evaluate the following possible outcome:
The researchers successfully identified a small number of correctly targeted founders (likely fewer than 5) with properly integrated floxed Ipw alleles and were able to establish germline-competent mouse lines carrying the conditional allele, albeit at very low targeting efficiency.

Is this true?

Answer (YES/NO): NO